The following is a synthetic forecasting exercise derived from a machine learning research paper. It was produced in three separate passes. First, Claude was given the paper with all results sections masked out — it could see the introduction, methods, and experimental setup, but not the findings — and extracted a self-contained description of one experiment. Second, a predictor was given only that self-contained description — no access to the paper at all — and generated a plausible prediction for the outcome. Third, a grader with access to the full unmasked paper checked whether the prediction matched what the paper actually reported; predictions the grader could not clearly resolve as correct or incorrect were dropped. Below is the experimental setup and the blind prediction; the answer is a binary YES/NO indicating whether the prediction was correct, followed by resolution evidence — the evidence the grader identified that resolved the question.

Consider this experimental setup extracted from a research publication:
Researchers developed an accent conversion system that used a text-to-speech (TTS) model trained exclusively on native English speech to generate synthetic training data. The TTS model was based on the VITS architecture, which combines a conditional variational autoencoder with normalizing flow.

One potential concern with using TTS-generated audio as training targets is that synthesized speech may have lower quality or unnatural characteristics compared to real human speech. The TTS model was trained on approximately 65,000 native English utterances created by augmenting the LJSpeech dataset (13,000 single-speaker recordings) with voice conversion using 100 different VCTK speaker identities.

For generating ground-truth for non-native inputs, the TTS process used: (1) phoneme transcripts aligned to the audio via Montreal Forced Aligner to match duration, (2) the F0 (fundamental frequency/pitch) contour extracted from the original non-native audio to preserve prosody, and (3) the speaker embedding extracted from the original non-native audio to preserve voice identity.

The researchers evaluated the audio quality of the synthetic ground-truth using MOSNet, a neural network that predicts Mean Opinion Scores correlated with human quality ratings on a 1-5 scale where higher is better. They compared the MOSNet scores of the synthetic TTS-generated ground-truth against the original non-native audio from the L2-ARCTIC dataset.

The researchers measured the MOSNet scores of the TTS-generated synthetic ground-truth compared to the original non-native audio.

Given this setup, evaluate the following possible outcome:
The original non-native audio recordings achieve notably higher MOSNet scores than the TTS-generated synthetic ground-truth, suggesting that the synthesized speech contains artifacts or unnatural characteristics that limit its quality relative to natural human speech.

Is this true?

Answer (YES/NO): NO